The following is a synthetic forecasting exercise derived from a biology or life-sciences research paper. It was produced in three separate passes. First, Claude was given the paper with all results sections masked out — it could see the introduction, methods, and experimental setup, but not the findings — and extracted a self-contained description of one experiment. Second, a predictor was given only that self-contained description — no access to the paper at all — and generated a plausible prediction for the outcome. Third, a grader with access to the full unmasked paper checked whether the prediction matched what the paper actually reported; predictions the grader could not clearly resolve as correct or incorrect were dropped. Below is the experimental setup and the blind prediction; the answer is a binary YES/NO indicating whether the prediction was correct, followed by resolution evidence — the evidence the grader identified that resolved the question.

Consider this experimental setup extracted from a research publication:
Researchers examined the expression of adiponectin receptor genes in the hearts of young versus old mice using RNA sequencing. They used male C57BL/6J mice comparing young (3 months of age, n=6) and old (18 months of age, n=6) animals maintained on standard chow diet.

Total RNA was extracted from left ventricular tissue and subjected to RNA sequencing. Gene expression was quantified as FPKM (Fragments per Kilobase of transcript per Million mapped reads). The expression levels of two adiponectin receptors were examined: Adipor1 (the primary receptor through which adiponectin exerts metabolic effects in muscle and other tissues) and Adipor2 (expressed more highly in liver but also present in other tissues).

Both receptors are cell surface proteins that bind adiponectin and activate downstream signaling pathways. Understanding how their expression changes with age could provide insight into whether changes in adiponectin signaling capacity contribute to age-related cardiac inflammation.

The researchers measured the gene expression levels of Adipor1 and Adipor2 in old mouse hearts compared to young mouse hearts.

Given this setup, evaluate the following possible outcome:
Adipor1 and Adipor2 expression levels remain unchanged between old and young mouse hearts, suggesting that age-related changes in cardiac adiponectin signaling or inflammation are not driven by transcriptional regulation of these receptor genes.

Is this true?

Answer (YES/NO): NO